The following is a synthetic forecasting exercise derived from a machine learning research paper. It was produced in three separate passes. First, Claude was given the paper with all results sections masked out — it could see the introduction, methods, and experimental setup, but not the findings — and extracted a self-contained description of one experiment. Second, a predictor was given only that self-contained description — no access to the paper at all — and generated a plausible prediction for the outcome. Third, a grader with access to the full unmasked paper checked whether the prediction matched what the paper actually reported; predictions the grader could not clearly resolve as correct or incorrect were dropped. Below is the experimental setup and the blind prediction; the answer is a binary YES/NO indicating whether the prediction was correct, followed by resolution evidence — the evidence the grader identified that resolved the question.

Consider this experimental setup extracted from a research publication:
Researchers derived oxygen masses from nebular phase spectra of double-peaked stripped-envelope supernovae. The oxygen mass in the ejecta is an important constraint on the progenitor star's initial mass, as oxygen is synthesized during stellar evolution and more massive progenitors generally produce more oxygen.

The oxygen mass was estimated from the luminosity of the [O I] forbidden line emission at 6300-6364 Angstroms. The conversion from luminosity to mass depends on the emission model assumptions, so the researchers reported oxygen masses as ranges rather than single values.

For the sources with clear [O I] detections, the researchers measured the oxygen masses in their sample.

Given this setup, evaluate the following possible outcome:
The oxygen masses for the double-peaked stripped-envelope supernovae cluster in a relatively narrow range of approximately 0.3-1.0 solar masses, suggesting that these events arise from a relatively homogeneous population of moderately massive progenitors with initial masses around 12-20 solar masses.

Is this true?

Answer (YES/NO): NO